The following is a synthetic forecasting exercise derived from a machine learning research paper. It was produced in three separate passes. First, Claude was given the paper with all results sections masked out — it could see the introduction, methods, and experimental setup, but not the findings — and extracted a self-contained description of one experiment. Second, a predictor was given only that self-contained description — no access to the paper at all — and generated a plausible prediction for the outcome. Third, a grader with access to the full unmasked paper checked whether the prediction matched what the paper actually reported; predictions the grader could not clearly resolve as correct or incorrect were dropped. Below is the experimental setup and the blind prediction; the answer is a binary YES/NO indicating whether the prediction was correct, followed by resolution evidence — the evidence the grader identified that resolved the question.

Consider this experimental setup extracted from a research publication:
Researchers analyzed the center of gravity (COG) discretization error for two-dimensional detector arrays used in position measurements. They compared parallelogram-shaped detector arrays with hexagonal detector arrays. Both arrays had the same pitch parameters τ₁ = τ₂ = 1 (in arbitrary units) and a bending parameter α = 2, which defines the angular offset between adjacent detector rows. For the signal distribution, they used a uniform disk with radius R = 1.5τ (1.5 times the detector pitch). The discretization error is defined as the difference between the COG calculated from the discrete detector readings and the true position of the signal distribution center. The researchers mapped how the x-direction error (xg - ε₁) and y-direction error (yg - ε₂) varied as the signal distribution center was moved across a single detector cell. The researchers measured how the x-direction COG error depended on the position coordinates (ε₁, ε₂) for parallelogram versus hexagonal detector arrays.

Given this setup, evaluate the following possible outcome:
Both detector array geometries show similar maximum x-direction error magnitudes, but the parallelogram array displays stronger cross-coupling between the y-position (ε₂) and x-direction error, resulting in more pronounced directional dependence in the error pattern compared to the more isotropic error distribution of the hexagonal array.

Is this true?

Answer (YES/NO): NO